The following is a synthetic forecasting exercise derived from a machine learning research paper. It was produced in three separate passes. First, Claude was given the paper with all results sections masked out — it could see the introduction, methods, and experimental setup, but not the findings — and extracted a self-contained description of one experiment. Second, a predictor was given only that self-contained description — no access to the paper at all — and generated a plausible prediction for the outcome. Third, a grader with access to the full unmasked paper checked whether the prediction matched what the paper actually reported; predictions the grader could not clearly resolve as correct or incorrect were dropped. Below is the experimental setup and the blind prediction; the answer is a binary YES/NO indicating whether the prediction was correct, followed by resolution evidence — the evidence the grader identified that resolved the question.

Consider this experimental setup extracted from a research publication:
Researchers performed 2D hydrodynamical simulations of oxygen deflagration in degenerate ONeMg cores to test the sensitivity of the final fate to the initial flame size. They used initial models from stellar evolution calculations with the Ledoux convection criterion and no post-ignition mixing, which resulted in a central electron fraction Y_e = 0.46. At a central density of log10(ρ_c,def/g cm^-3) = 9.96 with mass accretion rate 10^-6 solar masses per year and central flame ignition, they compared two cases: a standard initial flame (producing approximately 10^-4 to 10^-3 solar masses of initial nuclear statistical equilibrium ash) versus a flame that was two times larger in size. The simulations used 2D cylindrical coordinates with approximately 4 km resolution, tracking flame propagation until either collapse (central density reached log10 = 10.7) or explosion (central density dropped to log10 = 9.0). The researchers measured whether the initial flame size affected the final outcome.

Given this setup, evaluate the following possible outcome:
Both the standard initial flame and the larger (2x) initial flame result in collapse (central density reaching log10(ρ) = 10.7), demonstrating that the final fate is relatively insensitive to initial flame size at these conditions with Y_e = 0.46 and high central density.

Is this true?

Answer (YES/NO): NO